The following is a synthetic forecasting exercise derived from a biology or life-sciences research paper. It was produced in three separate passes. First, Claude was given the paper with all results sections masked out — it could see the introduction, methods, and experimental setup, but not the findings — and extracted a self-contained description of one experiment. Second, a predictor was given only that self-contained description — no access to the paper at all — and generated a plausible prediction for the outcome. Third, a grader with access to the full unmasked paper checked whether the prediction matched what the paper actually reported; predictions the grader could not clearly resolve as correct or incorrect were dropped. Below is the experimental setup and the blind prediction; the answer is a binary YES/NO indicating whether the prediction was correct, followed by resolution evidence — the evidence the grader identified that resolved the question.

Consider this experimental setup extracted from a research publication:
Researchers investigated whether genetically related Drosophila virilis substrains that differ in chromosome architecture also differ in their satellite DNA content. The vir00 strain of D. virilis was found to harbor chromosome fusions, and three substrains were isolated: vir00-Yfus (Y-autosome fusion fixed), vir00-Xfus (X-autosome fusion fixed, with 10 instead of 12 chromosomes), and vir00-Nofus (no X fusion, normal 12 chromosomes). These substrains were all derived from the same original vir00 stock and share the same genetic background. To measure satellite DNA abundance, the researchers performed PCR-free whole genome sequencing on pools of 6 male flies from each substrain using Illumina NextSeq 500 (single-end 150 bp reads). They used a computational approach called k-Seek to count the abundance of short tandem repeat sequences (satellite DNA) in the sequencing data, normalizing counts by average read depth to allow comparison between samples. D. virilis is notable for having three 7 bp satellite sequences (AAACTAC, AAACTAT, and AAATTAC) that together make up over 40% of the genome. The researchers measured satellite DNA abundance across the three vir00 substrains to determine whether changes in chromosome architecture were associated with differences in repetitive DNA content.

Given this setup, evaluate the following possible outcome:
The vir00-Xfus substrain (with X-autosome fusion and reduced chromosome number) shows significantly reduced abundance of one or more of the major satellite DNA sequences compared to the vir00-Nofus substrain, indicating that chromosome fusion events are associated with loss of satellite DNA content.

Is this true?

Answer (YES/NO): NO